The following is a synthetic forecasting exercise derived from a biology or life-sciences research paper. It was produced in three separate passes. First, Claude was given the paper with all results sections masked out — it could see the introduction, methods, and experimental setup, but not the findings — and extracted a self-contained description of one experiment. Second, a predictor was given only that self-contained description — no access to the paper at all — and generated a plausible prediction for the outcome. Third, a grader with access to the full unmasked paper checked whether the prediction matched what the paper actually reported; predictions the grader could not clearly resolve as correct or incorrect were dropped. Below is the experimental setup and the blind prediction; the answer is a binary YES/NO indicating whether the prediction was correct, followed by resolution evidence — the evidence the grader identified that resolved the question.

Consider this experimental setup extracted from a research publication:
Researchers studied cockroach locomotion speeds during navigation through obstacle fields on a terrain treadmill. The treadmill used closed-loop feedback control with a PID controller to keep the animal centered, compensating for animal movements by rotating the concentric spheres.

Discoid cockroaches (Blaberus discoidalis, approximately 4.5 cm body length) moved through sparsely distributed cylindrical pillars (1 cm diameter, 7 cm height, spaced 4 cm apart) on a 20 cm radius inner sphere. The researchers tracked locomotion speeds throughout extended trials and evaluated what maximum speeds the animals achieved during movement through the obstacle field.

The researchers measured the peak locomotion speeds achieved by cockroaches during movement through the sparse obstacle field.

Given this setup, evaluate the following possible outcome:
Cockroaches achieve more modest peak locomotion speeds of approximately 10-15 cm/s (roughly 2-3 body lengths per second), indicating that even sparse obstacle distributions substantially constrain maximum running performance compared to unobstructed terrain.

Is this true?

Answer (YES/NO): NO